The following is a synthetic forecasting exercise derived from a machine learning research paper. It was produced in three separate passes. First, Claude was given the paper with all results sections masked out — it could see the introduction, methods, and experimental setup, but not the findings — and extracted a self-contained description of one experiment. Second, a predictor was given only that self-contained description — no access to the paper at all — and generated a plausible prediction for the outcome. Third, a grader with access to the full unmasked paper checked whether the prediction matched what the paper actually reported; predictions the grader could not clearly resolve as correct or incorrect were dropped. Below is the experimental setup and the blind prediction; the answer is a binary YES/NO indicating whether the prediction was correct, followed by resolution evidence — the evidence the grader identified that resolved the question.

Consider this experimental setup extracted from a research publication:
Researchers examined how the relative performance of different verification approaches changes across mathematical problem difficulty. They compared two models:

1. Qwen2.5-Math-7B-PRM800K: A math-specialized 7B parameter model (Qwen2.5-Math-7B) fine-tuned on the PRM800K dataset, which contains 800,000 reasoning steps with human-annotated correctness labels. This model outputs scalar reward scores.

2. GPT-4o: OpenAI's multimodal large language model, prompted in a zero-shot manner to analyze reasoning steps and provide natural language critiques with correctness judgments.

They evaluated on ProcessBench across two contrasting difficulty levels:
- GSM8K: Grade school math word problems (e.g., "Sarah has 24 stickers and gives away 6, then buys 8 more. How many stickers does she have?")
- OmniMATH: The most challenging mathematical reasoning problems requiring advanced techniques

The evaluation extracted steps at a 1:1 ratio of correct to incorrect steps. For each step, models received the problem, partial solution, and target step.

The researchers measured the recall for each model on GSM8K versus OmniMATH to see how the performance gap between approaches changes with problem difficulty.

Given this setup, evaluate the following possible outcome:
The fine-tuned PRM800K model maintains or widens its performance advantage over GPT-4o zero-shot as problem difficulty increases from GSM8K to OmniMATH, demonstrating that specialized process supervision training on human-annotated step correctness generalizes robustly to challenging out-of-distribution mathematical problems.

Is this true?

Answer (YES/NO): NO